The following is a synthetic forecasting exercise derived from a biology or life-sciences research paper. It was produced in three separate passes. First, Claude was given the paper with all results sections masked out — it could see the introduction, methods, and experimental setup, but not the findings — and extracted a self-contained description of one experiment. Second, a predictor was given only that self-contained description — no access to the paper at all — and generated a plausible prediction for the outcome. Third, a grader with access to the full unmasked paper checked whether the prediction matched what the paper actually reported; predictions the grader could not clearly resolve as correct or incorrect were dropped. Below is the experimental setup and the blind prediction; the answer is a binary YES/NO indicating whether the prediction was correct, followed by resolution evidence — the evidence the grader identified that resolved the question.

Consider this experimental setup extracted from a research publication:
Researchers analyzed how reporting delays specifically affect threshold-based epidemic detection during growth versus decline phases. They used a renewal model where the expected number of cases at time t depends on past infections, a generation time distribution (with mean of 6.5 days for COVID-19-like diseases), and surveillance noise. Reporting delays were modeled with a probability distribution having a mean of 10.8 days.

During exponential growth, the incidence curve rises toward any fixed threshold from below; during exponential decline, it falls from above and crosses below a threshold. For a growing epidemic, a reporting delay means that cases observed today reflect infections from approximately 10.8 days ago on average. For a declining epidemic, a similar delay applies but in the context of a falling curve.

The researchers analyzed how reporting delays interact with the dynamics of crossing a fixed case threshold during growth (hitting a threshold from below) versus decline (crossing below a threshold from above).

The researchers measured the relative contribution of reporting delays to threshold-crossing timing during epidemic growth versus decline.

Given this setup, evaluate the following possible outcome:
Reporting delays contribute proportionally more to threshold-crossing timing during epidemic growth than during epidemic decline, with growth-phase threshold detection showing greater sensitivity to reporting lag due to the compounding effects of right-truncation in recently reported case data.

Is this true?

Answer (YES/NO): YES